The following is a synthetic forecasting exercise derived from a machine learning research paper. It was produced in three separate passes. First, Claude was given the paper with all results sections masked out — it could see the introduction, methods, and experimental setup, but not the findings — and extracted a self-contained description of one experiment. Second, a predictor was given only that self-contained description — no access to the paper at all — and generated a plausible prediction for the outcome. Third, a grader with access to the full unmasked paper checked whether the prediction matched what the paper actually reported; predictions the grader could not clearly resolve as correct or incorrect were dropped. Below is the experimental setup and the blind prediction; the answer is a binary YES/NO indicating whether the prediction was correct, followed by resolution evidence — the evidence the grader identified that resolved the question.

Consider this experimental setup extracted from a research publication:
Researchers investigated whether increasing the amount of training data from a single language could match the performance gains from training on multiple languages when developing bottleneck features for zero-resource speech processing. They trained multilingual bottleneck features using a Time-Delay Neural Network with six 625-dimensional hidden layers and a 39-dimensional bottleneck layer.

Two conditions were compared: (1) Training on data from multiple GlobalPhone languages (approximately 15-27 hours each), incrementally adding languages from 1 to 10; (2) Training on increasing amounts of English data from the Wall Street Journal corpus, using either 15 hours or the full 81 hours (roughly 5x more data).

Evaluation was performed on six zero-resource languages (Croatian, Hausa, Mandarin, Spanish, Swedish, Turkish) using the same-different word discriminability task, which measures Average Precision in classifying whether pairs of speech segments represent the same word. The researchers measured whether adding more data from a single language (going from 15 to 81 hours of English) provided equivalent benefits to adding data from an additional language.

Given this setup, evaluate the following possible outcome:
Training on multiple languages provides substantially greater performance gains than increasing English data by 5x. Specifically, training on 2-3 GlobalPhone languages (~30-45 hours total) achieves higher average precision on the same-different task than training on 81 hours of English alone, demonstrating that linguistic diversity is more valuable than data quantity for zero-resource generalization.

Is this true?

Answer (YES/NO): NO